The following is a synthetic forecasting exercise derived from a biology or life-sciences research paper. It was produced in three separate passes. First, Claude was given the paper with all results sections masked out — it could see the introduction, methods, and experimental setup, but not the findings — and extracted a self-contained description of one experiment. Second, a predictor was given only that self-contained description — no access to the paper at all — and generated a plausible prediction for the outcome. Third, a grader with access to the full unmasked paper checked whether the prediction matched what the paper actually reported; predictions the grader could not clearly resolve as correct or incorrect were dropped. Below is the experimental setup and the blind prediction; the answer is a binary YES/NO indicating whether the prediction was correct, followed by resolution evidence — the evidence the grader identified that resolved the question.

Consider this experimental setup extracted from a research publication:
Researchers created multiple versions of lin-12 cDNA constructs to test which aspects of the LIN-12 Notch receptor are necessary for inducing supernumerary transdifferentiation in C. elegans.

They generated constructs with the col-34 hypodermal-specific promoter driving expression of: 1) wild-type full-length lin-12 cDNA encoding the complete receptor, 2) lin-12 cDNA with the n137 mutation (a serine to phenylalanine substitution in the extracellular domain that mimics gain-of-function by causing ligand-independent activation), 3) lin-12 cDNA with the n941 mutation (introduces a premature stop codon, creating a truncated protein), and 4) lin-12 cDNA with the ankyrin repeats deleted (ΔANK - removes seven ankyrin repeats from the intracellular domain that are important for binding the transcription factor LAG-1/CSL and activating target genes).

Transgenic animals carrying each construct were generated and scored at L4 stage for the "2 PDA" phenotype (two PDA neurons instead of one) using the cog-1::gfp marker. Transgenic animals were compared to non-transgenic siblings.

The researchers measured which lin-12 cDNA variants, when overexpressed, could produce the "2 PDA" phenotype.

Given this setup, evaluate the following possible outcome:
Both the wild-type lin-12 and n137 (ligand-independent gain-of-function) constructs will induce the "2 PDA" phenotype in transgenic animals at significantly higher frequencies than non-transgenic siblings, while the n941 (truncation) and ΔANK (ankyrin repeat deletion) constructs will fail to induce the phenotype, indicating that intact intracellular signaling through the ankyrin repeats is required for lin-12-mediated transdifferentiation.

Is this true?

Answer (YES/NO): NO